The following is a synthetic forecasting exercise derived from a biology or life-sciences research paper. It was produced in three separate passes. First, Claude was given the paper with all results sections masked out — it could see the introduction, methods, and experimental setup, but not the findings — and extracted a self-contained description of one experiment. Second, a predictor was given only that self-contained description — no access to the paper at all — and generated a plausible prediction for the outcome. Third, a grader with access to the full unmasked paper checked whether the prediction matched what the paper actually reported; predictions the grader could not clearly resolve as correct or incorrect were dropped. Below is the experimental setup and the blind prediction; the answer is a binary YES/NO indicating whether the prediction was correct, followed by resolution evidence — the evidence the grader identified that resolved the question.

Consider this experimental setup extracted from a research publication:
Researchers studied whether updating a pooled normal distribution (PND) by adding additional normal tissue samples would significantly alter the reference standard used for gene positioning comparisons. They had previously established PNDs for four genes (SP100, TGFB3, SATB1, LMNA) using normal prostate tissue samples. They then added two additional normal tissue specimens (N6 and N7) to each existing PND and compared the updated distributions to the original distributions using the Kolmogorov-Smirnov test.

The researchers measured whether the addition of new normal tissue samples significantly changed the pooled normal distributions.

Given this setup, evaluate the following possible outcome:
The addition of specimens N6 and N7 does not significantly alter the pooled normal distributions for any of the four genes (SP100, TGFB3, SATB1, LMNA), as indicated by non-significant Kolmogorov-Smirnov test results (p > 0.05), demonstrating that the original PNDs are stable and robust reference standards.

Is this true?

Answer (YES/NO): YES